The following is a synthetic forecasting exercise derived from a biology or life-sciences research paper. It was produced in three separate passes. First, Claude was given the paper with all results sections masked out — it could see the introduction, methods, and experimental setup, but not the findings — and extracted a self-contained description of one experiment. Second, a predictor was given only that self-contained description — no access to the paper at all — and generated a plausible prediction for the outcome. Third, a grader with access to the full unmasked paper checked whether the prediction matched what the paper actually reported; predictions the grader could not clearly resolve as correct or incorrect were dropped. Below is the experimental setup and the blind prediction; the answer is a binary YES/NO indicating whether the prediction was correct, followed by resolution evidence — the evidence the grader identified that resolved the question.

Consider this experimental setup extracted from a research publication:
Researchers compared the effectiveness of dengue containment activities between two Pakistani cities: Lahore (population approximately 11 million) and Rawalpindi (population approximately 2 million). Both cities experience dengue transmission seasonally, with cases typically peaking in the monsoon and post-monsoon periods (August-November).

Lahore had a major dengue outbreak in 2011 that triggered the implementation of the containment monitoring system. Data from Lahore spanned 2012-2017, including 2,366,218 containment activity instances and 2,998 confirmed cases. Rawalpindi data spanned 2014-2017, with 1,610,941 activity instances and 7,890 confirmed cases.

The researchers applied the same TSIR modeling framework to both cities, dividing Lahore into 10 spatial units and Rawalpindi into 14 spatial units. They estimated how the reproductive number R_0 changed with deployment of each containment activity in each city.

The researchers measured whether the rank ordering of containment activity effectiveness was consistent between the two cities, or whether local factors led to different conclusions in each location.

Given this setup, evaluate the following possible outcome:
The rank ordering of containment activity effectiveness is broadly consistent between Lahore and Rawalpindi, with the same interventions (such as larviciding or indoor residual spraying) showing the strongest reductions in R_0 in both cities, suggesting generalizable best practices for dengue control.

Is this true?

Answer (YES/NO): NO